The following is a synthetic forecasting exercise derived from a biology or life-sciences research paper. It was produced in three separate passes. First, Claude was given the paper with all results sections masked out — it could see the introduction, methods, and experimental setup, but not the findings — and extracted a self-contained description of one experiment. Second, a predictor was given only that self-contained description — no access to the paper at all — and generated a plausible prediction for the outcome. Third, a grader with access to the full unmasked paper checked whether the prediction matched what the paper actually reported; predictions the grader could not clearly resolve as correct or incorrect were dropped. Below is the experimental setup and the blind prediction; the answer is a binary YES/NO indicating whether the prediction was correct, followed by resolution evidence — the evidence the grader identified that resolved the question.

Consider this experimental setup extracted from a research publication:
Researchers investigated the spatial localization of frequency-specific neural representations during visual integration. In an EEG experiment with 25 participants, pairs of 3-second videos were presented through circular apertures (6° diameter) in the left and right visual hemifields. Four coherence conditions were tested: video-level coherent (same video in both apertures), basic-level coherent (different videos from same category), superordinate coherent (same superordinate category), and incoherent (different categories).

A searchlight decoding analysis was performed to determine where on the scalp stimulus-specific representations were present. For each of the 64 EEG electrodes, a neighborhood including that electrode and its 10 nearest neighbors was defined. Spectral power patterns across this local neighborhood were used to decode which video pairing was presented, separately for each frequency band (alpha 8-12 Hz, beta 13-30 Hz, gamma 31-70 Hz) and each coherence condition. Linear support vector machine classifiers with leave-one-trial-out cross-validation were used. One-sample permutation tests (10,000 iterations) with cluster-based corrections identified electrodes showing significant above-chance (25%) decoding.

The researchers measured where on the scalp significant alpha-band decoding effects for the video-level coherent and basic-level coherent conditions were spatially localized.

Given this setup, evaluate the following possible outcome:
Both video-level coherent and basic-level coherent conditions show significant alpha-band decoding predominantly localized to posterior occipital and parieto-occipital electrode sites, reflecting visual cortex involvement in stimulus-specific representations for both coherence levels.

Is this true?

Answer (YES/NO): YES